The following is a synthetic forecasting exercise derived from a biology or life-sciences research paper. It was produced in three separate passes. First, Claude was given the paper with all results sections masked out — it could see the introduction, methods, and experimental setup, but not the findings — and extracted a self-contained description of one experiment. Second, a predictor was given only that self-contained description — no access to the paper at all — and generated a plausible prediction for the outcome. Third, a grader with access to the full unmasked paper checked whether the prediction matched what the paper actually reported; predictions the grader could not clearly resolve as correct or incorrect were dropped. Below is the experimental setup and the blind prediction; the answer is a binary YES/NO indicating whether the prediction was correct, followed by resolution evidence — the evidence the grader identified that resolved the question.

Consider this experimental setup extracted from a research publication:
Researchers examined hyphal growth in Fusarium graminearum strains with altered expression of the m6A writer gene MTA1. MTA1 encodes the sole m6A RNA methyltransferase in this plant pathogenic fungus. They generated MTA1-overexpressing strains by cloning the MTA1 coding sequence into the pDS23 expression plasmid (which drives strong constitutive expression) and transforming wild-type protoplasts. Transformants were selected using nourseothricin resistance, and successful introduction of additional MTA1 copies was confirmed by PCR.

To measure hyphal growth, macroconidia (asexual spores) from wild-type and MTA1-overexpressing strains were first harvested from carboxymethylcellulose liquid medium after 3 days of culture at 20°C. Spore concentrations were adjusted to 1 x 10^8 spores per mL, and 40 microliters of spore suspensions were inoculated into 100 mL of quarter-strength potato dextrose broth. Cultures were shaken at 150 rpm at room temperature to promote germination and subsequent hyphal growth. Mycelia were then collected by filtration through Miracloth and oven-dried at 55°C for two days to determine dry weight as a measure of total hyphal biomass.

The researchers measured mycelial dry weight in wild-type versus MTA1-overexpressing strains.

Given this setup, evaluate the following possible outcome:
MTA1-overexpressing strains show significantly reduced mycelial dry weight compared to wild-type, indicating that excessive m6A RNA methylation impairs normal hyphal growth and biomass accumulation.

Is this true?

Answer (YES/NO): YES